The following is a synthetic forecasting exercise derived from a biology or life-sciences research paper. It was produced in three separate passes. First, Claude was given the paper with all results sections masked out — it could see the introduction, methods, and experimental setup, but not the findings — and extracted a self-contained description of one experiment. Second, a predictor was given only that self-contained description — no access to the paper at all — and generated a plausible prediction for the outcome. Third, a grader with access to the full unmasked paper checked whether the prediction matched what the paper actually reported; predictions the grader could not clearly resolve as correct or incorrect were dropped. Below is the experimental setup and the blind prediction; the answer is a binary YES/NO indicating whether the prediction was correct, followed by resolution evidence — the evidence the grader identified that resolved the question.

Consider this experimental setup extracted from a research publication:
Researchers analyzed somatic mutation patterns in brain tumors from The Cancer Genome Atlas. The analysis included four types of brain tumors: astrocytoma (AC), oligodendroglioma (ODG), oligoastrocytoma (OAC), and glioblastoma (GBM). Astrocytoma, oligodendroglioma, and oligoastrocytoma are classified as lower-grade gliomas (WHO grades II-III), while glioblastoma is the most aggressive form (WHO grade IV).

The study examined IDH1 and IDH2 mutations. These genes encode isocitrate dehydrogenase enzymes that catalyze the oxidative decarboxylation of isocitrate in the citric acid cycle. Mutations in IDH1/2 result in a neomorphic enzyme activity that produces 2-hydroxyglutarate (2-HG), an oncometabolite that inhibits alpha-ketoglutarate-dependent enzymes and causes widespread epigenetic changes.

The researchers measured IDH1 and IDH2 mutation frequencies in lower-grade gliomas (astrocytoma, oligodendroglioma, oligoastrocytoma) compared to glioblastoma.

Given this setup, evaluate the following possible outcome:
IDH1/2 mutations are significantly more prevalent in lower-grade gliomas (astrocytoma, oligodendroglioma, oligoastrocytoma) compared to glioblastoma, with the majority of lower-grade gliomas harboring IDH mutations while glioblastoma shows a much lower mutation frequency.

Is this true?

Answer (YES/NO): YES